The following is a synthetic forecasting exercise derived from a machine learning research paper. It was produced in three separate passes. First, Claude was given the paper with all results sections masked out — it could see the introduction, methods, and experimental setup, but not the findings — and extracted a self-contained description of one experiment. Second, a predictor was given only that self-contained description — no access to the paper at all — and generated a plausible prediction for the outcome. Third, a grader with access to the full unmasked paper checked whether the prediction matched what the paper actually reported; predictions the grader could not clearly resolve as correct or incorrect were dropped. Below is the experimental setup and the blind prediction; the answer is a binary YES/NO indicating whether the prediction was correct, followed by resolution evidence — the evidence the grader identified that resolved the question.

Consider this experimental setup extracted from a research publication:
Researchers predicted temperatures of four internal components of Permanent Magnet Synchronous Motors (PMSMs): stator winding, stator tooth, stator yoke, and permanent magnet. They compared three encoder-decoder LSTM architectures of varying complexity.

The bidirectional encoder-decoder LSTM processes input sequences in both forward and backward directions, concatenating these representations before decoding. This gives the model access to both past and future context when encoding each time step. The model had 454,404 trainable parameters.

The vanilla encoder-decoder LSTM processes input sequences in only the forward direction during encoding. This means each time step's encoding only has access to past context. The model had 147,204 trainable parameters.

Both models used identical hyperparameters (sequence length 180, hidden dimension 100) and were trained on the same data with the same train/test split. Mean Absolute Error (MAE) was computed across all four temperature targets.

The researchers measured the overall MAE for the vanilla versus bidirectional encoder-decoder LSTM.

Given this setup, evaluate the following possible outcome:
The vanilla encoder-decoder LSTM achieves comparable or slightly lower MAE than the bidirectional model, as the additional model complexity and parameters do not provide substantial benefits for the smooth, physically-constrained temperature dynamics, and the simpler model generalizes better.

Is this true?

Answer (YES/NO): YES